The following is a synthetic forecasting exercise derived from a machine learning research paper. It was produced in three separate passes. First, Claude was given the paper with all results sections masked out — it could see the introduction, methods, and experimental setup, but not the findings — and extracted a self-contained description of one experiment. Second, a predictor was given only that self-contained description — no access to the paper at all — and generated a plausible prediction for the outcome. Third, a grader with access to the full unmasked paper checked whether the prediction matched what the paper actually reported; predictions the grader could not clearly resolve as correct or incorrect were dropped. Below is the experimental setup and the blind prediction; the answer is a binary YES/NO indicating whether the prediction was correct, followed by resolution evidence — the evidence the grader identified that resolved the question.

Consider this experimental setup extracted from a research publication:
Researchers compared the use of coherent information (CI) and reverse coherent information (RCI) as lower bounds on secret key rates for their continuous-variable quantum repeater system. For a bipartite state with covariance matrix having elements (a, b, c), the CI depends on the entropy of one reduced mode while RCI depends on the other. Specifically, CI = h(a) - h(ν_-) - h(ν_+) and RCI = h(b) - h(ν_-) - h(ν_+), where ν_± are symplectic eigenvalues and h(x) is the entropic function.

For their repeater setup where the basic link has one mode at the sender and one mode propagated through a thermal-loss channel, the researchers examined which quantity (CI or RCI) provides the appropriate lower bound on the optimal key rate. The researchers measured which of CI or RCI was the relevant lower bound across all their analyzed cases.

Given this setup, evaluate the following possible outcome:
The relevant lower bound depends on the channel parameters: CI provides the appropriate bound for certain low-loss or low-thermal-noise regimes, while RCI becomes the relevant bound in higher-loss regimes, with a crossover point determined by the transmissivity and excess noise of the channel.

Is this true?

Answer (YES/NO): NO